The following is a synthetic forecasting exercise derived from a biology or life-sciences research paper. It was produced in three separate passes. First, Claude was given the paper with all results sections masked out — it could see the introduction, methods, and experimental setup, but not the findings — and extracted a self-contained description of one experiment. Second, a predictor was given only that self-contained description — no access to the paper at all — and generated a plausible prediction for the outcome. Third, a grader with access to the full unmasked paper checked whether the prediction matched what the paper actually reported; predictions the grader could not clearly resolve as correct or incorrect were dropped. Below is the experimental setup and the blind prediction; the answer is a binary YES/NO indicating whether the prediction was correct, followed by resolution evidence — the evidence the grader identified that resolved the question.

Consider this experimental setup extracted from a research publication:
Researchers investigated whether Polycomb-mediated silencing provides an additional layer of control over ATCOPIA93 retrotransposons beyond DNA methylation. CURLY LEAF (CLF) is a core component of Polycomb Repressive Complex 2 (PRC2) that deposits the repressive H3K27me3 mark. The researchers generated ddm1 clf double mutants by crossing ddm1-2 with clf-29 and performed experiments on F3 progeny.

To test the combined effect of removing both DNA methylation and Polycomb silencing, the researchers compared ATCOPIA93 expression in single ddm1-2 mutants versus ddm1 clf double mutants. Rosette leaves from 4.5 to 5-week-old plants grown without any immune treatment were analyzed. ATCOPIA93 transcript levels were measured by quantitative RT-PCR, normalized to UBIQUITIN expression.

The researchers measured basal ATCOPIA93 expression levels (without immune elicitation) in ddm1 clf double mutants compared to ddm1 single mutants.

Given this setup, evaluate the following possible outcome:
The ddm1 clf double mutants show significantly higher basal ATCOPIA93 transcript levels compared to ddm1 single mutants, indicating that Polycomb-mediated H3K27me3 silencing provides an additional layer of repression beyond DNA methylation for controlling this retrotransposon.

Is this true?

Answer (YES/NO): YES